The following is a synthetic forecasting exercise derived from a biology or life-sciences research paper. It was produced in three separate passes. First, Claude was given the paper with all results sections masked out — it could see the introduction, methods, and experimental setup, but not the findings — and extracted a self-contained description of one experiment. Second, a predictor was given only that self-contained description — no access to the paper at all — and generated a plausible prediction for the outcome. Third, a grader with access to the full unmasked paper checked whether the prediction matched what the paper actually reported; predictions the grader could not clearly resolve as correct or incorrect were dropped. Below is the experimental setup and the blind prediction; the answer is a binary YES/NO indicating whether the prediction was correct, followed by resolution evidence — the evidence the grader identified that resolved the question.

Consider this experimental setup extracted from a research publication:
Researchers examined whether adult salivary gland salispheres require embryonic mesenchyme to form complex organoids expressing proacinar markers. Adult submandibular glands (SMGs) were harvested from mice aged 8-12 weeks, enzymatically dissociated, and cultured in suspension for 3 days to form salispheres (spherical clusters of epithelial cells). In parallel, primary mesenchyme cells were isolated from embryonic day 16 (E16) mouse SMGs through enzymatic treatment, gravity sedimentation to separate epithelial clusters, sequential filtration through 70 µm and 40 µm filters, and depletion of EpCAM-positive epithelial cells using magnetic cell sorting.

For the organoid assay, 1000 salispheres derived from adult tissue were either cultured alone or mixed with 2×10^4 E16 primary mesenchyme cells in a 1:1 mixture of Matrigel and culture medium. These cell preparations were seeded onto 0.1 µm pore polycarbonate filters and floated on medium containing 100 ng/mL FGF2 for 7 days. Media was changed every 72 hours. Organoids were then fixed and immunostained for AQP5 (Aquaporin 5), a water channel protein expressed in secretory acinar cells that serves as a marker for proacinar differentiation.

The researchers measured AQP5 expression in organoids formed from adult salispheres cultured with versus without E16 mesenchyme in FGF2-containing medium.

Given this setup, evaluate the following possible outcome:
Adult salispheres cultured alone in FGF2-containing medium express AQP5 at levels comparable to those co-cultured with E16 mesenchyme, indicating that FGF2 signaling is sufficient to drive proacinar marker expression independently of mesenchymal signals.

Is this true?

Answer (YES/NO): NO